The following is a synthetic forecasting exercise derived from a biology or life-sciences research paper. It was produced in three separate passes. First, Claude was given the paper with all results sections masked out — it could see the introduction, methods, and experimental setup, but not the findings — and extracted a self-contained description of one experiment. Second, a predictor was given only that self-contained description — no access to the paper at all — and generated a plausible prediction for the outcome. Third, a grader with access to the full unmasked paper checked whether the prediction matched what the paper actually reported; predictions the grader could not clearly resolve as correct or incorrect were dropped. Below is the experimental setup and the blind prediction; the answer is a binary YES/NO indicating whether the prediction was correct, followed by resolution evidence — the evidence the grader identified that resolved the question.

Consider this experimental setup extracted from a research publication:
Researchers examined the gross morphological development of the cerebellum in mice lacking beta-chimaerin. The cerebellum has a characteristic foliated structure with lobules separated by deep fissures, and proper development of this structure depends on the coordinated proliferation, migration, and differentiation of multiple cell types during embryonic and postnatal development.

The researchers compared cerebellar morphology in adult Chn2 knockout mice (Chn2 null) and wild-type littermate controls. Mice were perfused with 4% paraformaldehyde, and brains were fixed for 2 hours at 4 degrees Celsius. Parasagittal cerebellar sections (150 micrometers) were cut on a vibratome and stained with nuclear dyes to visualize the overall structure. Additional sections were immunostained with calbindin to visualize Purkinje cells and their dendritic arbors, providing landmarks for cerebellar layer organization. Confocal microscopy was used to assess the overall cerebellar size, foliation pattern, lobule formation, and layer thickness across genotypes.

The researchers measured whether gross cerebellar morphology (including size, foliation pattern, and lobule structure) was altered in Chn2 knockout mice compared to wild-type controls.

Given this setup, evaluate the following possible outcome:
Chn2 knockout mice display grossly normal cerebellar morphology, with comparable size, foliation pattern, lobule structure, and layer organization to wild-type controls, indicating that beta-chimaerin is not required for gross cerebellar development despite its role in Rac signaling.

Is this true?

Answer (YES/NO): YES